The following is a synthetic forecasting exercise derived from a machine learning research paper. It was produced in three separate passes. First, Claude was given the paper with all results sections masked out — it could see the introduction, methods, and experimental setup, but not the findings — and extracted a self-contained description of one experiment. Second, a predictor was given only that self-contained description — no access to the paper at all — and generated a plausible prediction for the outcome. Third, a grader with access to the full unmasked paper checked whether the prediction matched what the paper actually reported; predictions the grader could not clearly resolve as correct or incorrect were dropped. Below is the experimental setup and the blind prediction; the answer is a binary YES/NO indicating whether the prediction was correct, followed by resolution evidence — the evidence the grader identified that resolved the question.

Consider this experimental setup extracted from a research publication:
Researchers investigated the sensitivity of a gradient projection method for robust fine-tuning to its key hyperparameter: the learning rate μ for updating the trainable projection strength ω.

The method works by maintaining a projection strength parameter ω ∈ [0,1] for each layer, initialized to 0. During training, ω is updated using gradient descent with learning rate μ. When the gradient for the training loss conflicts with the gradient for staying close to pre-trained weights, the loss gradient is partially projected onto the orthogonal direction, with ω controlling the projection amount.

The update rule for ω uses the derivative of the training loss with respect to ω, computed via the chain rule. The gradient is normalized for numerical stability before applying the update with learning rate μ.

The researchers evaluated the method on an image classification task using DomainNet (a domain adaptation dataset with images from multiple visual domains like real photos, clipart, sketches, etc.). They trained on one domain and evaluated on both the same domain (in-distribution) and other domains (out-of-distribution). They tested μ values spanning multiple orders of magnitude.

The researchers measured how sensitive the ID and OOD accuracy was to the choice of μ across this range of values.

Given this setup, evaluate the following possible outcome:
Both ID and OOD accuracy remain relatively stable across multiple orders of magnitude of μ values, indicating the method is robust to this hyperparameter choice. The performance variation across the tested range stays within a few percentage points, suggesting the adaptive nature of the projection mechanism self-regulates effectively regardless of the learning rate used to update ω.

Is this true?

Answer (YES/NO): YES